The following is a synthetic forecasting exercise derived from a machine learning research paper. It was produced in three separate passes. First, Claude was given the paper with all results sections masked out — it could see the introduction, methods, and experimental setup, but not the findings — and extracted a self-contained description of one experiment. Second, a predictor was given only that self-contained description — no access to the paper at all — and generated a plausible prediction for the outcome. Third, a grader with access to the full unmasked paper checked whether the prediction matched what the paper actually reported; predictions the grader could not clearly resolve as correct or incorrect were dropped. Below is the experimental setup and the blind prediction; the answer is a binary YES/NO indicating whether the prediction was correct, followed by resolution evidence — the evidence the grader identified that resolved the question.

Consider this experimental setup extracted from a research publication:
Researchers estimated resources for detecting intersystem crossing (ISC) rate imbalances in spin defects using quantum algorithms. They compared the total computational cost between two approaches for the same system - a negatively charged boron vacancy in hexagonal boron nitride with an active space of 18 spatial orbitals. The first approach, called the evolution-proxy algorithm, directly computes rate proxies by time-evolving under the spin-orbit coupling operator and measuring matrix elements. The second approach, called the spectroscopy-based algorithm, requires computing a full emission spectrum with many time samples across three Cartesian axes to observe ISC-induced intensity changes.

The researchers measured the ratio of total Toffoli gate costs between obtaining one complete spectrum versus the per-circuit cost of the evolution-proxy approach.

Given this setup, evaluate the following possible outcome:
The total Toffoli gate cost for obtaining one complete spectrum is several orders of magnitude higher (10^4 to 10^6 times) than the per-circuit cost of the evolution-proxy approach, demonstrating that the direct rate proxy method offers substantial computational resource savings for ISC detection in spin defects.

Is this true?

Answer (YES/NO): YES